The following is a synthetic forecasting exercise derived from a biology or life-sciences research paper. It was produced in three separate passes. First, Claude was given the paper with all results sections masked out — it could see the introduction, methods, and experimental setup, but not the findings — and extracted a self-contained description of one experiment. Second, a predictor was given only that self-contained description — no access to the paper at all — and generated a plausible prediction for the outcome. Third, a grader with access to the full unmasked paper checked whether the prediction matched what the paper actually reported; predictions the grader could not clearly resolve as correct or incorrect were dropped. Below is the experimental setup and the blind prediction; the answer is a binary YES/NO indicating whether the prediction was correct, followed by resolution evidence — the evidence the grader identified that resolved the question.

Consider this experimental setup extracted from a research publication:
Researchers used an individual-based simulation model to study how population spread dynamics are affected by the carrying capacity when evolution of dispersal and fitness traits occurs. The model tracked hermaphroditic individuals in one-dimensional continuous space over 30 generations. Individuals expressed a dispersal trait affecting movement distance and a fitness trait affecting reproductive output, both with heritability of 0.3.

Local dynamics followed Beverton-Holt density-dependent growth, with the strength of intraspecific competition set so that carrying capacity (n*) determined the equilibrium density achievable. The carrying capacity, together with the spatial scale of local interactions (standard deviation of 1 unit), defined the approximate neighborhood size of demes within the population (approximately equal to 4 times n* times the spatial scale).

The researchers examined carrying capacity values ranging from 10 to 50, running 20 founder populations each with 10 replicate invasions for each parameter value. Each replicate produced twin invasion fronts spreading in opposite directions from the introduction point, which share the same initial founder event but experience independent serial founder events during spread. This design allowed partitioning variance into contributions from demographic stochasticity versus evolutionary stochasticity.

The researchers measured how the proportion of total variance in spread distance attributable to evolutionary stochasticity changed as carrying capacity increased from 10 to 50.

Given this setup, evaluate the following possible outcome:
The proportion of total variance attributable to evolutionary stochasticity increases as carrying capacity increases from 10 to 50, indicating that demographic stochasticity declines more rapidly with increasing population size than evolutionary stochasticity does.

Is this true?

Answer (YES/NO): NO